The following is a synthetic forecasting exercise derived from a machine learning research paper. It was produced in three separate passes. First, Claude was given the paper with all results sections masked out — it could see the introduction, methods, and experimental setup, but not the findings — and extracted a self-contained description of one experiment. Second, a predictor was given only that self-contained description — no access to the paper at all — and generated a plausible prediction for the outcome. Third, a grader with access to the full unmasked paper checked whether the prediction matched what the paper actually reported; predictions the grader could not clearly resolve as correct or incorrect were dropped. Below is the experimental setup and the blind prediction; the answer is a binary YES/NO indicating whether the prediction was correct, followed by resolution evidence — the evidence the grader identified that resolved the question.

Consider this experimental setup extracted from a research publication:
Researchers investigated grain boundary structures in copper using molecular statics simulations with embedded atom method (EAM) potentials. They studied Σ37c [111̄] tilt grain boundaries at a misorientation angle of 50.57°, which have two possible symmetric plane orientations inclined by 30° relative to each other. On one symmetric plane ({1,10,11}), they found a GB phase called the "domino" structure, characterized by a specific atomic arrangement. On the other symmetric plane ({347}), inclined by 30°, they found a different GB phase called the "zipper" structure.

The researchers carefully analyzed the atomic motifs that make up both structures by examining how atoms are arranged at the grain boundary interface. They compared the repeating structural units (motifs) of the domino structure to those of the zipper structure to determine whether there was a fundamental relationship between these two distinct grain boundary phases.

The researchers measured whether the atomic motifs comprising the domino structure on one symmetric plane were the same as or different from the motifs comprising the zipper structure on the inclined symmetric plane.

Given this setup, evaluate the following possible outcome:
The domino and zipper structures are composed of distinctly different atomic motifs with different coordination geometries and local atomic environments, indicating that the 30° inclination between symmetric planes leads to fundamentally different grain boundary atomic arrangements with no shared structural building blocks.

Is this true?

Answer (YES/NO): NO